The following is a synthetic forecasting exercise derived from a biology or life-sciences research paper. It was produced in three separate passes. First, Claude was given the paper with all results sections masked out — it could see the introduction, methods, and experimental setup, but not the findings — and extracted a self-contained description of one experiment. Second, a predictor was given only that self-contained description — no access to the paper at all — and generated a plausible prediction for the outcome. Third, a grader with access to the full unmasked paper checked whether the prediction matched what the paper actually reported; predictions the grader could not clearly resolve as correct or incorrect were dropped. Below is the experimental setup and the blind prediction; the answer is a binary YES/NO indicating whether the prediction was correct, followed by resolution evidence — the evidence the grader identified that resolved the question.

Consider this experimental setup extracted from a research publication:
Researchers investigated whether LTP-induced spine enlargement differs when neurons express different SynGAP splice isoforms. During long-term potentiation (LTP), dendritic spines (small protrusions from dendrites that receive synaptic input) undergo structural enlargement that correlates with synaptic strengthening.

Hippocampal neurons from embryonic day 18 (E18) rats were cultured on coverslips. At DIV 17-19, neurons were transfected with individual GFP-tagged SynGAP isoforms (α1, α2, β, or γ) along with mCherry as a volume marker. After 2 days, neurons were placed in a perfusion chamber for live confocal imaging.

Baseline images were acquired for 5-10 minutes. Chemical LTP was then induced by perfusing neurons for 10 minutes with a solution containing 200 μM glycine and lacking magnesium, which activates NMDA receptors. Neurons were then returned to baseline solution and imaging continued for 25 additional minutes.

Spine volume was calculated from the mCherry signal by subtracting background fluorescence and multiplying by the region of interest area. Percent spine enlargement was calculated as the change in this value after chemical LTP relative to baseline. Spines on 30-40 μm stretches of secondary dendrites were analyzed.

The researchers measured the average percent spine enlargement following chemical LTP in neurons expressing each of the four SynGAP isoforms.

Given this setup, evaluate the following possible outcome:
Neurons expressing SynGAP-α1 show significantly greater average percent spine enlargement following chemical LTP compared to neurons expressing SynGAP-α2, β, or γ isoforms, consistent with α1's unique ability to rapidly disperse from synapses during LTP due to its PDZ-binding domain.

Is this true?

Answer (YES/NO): YES